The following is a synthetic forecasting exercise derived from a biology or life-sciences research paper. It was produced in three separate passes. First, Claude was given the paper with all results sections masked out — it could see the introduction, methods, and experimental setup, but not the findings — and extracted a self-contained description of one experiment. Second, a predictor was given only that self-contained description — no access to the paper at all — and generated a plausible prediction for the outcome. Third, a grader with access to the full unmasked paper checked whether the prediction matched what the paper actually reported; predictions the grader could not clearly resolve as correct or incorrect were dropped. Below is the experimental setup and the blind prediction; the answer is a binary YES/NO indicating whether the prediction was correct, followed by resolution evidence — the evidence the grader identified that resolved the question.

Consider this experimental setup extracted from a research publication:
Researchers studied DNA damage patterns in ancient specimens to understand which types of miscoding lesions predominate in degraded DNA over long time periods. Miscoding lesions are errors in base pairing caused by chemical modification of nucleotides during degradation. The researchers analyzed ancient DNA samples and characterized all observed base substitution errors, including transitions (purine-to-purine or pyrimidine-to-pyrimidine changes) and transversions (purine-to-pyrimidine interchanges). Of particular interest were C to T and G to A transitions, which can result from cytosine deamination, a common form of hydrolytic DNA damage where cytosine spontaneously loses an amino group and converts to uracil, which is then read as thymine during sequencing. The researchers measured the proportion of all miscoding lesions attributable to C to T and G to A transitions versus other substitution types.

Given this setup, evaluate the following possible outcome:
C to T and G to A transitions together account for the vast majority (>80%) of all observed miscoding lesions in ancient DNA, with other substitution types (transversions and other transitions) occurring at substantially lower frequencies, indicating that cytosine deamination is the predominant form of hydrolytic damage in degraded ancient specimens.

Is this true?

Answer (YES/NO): YES